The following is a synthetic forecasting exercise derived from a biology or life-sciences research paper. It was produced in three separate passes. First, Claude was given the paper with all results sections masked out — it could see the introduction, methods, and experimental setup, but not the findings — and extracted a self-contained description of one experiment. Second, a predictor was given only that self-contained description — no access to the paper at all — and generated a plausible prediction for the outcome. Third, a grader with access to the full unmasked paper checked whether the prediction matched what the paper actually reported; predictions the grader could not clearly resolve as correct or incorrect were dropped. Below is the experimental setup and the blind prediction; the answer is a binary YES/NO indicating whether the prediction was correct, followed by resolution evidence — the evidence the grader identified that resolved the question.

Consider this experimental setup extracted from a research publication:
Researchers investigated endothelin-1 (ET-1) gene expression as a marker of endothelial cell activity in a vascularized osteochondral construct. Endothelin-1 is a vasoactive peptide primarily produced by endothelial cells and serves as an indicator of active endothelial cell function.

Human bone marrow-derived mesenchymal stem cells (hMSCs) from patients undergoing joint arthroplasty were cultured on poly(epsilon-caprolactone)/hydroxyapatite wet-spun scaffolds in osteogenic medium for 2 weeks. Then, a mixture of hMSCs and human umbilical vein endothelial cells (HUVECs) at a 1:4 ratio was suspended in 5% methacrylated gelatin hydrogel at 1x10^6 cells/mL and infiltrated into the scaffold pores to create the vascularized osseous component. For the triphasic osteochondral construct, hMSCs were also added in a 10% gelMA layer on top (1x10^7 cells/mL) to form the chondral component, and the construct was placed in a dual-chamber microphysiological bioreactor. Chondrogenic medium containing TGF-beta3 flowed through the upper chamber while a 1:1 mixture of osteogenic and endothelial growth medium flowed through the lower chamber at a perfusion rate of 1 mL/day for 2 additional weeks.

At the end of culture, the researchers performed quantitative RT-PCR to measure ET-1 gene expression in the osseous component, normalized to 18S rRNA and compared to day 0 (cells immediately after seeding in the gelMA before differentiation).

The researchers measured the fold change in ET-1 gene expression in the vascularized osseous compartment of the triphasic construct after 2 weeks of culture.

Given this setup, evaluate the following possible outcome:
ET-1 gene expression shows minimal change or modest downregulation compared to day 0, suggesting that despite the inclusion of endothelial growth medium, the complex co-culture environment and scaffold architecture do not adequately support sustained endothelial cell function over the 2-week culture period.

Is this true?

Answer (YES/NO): NO